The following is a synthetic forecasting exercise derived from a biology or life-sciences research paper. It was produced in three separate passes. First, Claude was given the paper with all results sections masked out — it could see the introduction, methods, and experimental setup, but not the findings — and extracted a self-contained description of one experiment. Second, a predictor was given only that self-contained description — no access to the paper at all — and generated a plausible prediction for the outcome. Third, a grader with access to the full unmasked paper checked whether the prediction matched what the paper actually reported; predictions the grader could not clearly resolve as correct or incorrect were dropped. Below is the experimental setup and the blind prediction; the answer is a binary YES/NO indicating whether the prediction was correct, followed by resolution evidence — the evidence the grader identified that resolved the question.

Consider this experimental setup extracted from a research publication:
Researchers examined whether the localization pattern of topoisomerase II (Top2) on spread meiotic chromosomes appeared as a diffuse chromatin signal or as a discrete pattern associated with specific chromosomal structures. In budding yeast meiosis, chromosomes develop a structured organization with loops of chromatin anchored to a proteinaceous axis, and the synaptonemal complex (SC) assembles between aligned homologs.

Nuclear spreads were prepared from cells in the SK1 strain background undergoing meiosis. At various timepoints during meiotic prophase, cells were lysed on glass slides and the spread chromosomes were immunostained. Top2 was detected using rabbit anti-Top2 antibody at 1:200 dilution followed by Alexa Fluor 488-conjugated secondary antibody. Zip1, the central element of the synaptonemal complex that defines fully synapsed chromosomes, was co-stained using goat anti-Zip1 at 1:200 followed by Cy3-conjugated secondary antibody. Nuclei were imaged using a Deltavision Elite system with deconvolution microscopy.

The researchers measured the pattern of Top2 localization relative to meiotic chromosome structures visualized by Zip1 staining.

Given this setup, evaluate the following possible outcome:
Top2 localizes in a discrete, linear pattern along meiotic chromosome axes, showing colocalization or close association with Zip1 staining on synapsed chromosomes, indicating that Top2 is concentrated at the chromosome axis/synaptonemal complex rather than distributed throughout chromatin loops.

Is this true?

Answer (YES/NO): NO